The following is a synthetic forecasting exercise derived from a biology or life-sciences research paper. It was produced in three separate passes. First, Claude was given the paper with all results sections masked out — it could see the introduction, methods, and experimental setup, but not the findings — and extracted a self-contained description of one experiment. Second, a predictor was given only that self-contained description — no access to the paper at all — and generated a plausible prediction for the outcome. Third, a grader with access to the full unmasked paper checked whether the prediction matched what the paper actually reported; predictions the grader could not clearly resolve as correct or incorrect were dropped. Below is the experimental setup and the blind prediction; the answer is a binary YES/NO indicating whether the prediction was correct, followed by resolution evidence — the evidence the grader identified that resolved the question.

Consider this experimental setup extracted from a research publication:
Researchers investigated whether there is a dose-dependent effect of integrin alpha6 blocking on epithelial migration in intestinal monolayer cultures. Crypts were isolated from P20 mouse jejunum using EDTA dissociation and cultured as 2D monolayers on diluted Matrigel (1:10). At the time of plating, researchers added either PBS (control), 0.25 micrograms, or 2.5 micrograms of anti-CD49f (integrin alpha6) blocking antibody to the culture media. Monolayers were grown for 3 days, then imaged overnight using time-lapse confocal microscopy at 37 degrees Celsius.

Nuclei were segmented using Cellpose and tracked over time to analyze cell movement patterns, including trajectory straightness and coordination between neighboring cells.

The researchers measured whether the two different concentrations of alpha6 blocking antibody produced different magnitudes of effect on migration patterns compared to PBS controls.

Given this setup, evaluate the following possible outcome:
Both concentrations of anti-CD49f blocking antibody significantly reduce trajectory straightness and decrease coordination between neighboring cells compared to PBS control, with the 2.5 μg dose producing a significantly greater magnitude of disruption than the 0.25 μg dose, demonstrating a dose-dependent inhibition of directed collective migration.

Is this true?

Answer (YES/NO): NO